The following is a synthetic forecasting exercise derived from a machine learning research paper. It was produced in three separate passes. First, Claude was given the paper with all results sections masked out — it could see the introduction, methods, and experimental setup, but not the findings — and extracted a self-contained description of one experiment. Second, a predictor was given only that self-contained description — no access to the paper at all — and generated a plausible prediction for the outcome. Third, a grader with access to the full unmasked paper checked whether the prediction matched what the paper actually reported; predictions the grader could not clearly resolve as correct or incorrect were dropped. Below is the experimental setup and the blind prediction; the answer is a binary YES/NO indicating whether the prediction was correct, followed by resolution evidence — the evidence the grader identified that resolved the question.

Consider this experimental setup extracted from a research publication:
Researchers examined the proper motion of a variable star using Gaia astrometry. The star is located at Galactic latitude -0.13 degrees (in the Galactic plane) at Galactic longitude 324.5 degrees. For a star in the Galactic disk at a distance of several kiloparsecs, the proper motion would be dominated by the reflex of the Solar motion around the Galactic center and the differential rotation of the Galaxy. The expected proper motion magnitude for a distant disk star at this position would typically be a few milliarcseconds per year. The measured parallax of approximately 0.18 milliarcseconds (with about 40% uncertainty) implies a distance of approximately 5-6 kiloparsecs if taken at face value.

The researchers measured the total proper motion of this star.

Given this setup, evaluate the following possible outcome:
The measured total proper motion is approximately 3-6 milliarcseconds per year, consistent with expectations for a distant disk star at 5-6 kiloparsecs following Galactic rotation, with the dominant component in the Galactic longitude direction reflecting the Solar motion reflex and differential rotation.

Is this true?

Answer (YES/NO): YES